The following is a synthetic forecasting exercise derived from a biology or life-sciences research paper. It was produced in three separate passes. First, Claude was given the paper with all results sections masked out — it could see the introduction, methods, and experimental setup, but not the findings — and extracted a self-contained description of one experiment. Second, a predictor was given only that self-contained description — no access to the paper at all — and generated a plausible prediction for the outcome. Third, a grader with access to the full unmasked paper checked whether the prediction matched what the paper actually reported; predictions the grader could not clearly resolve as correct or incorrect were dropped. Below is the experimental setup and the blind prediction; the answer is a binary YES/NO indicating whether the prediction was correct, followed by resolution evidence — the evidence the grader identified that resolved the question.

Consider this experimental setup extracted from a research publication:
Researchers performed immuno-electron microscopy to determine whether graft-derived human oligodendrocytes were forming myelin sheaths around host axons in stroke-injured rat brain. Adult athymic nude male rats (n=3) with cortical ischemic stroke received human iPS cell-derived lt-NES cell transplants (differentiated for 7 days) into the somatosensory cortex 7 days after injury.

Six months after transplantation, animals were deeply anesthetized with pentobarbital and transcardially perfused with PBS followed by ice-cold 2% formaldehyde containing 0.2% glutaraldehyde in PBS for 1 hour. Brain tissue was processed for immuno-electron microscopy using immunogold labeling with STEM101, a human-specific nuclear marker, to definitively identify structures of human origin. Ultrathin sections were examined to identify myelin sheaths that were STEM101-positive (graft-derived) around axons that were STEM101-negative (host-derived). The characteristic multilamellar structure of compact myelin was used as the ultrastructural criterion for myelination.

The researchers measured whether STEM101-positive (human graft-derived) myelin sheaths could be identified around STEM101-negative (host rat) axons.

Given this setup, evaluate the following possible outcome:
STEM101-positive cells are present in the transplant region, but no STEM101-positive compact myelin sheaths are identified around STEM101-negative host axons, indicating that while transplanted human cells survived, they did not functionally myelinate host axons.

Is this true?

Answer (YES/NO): NO